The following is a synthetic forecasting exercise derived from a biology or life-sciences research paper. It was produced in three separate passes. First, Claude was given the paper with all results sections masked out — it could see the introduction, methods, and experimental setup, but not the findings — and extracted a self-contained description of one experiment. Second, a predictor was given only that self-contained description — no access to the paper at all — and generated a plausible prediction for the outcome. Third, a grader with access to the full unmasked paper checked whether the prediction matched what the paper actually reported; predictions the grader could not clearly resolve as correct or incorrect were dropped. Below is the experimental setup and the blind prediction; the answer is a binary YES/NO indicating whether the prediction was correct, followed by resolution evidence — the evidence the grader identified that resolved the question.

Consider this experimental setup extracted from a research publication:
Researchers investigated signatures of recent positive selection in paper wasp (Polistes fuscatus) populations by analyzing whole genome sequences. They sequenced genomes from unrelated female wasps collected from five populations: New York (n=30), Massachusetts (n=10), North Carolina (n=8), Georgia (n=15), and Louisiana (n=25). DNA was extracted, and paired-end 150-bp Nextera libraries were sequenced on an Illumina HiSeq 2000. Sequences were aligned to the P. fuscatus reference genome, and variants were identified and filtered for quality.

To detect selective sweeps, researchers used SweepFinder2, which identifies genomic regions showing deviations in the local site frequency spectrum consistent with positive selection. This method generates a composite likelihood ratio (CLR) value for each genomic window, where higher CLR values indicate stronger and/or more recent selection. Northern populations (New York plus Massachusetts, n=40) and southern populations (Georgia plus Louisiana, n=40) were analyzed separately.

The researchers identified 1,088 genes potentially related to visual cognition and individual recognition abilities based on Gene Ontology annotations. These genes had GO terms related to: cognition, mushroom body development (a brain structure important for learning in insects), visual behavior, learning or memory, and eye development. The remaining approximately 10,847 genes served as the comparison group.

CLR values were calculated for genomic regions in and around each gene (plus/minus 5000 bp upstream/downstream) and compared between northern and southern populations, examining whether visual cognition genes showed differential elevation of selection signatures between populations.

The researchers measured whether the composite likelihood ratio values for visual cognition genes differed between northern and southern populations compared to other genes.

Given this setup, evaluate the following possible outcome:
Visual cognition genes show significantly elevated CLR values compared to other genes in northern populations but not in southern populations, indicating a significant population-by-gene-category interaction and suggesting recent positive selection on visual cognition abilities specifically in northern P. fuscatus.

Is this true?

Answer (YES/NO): NO